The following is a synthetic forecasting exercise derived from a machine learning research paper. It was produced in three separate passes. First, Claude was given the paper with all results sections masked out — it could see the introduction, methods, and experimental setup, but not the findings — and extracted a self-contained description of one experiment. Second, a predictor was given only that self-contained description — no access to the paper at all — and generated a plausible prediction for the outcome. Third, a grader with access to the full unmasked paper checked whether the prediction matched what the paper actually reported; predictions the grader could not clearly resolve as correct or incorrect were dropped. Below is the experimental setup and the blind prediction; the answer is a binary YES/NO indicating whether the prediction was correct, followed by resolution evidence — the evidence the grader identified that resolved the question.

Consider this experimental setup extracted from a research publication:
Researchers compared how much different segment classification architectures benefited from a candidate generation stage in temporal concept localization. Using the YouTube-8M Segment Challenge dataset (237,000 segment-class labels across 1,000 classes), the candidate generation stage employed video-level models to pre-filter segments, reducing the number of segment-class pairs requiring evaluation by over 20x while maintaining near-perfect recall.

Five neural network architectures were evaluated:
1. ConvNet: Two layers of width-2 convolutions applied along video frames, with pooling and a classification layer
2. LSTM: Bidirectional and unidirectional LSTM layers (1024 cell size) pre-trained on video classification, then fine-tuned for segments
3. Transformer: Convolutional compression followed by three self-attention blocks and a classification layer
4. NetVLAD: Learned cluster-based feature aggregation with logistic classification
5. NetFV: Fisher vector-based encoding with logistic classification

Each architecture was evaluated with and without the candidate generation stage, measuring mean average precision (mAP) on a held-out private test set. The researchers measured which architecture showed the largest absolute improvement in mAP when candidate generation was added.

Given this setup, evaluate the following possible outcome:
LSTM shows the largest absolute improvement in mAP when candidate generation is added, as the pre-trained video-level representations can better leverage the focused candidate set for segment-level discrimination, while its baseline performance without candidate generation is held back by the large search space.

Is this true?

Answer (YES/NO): NO